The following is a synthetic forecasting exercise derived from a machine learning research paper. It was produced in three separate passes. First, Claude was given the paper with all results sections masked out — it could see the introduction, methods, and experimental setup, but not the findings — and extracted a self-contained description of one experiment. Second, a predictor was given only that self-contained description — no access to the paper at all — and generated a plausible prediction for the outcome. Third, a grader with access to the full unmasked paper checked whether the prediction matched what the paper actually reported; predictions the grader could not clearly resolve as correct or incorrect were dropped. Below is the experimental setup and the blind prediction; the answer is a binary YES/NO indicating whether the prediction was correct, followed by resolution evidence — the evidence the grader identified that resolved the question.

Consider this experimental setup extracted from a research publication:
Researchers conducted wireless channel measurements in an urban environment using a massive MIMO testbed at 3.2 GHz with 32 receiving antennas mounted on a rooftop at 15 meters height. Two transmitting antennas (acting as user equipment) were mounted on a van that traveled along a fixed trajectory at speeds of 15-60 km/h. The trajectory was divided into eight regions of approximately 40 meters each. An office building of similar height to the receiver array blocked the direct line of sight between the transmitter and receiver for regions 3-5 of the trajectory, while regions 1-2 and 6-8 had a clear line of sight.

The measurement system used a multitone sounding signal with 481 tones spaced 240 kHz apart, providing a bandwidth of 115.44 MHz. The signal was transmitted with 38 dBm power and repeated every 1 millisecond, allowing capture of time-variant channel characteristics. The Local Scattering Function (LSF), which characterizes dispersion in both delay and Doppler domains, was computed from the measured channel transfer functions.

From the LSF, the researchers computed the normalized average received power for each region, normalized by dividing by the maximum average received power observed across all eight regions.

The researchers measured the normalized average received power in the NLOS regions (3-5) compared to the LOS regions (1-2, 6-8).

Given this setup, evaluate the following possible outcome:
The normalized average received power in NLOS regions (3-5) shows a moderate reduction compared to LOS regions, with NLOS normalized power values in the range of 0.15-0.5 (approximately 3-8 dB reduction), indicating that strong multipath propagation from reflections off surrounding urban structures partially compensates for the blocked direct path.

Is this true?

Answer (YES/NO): NO